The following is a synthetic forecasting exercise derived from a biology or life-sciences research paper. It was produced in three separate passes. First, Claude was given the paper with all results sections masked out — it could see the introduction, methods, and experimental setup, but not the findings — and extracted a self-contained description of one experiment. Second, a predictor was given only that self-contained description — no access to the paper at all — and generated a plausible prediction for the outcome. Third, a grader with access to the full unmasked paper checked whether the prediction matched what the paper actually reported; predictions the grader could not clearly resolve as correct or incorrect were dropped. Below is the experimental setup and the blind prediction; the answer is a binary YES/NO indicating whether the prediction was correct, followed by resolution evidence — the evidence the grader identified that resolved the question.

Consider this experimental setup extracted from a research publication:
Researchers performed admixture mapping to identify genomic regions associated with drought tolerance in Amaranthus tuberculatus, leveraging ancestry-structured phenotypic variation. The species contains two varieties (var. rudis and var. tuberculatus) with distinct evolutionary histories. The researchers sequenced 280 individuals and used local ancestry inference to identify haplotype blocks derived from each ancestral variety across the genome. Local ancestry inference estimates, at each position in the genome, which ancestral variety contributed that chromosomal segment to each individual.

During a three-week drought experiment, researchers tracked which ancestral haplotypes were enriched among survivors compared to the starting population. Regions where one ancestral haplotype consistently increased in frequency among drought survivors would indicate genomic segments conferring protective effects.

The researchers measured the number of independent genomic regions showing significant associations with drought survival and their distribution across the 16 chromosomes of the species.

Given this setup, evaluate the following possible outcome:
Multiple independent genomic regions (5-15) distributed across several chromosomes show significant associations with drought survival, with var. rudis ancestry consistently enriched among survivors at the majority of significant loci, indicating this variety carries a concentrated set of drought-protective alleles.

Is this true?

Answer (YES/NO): NO